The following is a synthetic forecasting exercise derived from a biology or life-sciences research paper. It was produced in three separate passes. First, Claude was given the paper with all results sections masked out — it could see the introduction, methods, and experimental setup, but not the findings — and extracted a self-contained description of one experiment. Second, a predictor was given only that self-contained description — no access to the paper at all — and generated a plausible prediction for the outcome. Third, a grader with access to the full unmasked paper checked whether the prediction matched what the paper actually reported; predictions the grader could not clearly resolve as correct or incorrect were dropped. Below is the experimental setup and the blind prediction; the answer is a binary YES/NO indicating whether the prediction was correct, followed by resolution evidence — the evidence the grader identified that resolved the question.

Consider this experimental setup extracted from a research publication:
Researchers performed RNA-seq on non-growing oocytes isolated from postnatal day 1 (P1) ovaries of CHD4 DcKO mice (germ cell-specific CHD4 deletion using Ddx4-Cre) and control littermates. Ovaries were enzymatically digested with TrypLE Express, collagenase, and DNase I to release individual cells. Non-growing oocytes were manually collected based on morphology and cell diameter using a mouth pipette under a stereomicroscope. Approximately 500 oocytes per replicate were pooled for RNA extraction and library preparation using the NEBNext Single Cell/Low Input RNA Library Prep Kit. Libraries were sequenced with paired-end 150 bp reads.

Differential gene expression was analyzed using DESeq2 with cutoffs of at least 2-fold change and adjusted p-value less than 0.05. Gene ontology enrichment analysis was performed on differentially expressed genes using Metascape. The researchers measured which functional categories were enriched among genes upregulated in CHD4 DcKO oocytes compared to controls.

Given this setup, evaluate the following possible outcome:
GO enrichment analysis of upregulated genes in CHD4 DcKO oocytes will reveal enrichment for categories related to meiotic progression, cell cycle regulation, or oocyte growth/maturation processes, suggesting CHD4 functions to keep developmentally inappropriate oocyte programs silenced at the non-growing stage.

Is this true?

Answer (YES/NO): NO